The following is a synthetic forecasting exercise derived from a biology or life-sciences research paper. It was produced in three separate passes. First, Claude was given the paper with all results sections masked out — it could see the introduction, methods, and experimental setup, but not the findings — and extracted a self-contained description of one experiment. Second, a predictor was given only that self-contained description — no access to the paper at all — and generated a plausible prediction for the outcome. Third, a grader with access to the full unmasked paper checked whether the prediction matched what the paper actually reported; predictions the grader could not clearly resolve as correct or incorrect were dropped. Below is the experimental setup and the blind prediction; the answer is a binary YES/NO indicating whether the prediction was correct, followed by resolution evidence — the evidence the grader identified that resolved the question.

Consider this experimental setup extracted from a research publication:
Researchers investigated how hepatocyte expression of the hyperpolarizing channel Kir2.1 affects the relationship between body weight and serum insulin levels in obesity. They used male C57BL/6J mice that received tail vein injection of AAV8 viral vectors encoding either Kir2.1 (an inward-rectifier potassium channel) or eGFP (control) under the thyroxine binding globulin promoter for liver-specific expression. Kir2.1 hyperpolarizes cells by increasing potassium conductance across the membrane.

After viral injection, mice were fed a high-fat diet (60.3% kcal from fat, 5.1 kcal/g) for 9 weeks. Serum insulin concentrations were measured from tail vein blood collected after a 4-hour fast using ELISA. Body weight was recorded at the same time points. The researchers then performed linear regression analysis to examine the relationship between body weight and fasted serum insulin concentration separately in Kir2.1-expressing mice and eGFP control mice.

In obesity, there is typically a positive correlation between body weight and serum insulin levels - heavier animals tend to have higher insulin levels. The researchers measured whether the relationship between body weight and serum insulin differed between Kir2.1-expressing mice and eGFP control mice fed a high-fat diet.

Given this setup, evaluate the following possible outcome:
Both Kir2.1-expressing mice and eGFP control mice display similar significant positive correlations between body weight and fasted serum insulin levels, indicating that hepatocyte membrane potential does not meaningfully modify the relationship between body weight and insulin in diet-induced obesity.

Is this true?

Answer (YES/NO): NO